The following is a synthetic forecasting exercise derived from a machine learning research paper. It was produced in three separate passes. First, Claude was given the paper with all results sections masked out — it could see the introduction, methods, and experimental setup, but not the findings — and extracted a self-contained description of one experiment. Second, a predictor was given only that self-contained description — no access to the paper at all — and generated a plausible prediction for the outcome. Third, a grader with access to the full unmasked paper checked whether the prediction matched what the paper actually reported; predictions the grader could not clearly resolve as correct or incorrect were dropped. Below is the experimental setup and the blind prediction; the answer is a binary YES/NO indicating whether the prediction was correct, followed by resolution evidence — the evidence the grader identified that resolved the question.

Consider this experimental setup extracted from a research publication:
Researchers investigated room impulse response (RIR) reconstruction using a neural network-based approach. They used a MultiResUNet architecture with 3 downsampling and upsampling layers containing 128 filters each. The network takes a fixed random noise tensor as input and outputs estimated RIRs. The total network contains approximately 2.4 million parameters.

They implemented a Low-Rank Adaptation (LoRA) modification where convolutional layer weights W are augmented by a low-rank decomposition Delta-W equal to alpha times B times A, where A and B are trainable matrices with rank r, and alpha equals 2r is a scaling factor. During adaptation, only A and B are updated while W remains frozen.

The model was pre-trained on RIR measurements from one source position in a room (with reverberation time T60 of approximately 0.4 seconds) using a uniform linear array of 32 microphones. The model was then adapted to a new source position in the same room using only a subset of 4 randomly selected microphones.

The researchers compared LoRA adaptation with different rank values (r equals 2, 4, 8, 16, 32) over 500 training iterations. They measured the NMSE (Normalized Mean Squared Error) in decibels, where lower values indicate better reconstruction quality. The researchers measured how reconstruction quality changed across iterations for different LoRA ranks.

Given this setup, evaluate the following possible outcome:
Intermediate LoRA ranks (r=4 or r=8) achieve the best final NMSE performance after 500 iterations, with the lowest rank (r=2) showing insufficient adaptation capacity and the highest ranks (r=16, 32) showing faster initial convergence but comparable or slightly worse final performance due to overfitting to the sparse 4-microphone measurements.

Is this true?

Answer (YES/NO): NO